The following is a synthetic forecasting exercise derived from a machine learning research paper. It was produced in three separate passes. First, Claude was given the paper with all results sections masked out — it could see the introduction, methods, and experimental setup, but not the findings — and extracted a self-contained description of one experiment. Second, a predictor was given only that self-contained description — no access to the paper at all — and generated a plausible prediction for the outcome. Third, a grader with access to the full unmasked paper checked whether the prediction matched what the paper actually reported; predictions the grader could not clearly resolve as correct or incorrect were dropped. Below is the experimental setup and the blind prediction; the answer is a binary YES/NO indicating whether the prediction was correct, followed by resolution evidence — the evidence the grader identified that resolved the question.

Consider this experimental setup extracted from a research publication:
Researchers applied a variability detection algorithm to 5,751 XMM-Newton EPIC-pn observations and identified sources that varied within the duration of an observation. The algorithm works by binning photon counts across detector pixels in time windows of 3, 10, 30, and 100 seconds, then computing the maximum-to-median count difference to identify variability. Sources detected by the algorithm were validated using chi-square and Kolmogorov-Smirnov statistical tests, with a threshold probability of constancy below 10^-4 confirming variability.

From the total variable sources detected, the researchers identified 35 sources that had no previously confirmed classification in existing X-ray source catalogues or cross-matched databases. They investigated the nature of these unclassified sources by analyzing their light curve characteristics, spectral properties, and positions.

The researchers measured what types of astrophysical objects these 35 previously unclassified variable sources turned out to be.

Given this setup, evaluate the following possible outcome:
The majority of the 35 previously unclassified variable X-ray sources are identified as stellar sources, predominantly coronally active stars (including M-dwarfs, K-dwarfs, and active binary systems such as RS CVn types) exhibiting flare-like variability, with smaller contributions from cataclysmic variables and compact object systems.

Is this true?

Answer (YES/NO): NO